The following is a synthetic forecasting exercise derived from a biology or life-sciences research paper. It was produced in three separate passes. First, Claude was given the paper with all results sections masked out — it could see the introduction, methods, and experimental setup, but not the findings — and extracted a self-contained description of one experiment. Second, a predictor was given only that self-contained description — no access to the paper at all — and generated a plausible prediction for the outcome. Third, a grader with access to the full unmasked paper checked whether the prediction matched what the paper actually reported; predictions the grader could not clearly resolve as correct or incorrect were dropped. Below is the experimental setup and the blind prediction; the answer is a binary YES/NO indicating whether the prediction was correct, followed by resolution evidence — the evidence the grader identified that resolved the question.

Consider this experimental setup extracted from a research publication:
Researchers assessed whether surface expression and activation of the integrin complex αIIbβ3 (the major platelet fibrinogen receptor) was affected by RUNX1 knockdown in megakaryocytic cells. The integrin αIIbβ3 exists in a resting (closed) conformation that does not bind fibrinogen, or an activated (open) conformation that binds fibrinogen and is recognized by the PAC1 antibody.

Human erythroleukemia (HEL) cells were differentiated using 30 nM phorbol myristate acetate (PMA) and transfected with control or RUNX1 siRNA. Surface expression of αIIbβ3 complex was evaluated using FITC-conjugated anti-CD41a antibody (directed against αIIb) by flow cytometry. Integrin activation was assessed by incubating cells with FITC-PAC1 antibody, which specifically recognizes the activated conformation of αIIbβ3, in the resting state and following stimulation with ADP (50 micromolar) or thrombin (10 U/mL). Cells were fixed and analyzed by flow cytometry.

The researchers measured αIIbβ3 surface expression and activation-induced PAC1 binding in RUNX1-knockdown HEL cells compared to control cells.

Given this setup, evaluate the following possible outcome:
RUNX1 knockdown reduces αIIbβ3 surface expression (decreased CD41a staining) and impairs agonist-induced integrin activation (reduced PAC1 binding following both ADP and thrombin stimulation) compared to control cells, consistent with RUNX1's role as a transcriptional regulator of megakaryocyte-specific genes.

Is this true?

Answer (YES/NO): NO